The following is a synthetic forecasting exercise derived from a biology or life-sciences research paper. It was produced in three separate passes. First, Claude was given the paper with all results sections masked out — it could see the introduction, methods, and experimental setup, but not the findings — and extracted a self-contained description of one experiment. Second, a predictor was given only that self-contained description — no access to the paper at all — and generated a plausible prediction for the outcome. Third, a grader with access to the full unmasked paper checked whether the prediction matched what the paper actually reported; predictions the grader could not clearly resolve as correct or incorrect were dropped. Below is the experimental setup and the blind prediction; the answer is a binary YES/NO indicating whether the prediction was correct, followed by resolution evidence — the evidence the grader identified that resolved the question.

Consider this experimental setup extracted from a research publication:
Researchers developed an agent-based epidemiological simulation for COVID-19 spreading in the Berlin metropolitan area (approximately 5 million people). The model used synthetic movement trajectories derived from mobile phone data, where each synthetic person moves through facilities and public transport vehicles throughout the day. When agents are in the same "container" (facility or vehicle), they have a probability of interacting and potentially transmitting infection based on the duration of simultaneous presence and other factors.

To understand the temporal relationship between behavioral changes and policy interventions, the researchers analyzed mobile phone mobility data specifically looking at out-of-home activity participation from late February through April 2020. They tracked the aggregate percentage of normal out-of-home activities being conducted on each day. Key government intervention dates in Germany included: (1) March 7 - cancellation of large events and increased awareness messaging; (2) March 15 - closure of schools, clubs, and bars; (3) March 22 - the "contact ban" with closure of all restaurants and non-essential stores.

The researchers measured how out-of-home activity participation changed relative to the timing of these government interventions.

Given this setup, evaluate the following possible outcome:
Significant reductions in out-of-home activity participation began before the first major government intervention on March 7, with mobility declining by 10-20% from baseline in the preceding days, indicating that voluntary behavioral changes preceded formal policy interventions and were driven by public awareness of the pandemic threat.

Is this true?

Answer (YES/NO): NO